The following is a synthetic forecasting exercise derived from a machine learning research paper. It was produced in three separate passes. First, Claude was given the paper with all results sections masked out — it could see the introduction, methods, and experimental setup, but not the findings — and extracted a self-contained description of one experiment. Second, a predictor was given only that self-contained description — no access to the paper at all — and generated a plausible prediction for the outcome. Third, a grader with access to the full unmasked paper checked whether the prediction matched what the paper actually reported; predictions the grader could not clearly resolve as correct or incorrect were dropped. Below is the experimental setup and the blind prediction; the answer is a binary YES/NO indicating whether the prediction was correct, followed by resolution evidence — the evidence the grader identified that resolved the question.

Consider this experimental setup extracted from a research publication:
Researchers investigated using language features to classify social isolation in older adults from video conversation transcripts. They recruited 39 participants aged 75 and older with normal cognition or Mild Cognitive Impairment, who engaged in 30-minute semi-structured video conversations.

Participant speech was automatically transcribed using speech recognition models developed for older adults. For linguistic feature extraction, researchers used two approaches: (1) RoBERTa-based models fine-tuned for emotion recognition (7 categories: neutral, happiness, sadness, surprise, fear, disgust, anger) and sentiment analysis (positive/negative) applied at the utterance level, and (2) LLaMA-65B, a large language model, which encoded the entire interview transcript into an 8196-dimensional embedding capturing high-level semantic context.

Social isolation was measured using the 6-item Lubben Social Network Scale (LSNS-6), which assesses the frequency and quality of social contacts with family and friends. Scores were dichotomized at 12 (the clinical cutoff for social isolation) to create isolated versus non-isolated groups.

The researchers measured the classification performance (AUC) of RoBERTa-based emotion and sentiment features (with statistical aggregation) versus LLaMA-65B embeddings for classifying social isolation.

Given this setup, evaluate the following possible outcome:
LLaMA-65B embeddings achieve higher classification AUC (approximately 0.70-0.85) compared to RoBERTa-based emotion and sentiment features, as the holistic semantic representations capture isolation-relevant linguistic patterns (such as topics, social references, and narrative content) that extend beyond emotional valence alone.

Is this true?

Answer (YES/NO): NO